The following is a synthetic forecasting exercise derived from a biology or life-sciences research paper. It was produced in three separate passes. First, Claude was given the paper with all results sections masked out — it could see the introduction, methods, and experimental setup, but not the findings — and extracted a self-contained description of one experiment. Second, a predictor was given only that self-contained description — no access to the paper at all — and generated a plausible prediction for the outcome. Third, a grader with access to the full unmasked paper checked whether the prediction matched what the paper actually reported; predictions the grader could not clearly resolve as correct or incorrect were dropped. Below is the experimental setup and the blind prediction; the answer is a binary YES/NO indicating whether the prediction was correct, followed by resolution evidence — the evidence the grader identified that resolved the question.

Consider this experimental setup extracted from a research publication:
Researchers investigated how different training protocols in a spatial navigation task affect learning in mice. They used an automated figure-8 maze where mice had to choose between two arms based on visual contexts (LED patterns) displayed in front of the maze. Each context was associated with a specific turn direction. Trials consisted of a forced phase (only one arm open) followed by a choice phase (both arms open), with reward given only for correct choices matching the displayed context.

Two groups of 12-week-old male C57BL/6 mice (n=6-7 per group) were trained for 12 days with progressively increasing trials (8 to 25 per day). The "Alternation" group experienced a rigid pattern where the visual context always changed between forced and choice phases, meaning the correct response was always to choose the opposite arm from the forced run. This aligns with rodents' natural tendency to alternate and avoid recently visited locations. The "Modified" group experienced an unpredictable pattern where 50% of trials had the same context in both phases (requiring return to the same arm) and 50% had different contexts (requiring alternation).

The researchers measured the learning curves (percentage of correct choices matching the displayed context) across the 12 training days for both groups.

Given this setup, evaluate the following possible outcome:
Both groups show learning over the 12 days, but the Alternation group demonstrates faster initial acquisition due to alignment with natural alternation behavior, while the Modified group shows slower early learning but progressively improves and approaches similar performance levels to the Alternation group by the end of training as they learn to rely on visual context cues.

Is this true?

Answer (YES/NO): NO